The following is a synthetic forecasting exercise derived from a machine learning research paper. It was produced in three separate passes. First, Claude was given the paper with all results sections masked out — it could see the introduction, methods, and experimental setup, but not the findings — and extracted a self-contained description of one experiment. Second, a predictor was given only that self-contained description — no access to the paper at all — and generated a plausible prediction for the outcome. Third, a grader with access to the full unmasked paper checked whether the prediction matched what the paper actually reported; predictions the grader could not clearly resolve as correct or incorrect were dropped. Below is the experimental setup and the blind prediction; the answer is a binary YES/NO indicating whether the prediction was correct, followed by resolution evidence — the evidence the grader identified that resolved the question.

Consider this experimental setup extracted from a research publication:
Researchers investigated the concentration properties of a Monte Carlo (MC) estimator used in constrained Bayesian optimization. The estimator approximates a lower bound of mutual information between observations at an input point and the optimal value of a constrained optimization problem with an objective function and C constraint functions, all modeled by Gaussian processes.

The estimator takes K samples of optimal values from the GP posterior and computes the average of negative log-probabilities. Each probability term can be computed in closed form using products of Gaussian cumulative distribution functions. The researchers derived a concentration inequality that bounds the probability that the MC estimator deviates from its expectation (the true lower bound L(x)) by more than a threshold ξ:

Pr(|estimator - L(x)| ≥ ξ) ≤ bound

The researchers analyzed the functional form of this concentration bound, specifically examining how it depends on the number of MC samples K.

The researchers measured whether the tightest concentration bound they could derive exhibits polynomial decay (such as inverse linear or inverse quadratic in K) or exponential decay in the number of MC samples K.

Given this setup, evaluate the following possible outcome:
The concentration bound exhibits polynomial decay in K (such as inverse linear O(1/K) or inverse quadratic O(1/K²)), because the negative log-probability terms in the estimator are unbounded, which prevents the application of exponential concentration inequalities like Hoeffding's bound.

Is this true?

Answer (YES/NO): NO